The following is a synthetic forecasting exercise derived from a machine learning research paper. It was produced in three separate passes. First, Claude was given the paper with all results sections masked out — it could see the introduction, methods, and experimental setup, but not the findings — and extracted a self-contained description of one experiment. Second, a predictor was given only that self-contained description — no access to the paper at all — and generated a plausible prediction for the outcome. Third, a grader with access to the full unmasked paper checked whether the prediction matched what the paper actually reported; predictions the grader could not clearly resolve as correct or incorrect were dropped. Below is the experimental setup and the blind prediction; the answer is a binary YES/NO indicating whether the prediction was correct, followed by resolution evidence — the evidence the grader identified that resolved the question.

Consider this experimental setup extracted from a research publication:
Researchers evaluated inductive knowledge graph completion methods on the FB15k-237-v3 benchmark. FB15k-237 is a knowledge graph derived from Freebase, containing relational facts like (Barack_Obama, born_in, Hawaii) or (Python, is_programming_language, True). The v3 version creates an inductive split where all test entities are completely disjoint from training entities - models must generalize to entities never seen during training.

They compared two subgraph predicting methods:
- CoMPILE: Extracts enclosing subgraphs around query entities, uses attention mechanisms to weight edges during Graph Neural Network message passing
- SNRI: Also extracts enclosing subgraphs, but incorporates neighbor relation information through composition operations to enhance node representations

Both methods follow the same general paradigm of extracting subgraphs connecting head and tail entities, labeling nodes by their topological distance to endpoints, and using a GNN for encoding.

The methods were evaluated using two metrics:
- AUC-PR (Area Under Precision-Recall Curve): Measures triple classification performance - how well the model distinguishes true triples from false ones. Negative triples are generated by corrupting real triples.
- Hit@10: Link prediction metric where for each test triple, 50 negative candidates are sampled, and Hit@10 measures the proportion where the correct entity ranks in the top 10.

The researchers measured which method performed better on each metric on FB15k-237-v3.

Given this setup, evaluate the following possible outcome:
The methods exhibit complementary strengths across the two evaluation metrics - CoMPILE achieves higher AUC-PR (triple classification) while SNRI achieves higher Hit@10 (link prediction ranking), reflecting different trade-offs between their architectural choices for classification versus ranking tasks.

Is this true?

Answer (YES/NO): YES